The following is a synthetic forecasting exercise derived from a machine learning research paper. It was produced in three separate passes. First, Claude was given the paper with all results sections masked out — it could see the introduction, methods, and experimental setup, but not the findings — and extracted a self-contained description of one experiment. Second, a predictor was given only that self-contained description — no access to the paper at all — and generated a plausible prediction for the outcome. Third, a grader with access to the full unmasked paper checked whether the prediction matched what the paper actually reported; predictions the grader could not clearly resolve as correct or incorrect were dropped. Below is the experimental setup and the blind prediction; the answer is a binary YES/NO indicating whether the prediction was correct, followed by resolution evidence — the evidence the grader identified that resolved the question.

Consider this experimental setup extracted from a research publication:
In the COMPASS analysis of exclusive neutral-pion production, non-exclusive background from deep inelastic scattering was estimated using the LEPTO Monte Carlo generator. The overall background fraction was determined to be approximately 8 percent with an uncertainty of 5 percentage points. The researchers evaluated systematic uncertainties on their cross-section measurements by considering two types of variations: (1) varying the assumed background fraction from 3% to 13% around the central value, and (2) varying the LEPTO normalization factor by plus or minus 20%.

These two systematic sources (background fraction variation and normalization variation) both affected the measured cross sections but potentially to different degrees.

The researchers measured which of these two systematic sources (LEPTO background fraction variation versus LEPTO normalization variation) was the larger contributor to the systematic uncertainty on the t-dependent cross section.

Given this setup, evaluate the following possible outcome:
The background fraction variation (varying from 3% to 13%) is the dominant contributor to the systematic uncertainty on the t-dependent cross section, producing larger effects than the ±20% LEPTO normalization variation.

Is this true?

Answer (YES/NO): YES